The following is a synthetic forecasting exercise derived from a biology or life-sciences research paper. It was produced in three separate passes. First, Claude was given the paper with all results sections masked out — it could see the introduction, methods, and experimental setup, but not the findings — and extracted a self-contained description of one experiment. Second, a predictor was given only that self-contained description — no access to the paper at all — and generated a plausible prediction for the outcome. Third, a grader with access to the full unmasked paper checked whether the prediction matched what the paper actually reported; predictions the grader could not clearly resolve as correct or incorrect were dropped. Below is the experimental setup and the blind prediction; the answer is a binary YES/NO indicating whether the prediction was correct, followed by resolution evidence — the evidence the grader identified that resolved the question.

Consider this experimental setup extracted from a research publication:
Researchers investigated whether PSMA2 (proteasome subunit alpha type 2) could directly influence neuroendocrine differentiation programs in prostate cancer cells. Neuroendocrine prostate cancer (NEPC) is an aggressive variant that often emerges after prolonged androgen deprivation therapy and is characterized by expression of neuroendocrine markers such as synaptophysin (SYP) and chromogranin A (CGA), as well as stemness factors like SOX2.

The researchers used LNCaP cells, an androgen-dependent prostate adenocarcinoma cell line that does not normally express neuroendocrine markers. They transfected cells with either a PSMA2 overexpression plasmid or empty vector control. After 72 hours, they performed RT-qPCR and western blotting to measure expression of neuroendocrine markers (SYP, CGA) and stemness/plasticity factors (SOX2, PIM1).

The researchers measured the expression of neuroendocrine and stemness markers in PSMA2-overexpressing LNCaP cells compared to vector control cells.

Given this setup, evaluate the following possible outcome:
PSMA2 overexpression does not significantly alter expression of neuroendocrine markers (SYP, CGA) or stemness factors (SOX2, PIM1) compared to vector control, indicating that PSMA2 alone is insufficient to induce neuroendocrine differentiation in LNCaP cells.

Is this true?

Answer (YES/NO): NO